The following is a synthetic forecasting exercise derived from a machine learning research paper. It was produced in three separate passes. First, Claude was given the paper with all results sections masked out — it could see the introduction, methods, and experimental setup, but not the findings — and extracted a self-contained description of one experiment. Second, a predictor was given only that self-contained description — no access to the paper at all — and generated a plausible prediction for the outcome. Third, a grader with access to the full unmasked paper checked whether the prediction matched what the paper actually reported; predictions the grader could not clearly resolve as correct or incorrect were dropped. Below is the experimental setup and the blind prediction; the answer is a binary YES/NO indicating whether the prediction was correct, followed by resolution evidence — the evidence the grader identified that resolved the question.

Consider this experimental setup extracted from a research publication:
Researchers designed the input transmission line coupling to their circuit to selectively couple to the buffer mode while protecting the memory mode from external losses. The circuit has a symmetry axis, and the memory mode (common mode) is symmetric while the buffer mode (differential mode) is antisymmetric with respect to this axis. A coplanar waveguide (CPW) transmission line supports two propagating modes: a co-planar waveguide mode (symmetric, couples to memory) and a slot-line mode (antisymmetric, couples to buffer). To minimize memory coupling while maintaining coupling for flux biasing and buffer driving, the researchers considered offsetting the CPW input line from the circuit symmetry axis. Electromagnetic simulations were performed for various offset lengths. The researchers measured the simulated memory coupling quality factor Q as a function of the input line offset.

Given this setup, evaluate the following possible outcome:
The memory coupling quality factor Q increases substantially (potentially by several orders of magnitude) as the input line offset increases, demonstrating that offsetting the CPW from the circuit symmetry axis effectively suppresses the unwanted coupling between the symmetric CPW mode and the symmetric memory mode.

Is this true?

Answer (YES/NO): NO